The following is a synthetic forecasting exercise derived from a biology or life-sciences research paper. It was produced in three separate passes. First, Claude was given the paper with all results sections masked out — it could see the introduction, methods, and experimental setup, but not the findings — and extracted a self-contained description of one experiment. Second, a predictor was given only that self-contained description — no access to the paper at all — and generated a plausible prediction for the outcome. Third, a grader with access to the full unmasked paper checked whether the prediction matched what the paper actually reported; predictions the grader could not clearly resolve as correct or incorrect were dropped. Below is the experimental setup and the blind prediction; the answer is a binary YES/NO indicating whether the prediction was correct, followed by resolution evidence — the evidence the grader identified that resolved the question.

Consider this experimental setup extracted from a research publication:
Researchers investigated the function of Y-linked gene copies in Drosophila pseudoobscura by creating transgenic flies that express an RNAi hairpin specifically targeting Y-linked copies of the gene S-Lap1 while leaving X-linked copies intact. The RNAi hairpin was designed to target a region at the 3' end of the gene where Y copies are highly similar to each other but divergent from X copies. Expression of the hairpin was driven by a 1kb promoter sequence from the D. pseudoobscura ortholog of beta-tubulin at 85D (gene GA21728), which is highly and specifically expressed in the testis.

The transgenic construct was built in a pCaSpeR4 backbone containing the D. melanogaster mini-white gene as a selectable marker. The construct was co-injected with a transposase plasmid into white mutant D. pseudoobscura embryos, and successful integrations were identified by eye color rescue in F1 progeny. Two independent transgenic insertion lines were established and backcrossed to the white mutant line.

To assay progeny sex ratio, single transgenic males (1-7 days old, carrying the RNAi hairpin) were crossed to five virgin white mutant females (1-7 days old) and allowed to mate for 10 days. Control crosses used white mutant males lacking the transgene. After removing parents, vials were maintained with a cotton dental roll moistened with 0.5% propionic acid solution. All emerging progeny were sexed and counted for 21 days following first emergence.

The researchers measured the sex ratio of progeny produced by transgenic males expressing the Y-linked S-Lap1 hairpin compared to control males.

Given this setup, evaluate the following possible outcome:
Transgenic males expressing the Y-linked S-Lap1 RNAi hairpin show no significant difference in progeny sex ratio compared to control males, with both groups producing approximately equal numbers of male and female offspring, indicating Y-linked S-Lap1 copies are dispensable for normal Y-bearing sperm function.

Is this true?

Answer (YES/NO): NO